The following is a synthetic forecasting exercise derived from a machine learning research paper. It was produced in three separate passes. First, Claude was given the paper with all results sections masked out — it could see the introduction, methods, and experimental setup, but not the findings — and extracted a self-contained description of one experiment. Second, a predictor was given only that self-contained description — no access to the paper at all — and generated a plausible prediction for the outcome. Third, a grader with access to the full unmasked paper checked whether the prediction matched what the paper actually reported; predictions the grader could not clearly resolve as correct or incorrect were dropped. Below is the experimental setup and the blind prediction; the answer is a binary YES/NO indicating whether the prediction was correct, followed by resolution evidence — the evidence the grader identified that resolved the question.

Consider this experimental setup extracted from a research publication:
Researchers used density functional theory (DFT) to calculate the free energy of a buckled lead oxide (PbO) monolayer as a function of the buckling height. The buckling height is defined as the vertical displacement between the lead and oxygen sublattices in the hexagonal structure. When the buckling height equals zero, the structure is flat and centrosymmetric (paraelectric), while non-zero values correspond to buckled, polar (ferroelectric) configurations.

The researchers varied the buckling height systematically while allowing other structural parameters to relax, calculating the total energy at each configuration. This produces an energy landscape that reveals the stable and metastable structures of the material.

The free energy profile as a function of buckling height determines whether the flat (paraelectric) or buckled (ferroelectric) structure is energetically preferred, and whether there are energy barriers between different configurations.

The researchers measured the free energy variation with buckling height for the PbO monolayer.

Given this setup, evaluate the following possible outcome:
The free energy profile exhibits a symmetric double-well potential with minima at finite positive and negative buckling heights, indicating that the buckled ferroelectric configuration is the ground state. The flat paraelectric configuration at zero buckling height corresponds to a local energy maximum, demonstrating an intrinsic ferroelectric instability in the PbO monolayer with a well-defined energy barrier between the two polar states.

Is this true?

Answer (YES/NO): YES